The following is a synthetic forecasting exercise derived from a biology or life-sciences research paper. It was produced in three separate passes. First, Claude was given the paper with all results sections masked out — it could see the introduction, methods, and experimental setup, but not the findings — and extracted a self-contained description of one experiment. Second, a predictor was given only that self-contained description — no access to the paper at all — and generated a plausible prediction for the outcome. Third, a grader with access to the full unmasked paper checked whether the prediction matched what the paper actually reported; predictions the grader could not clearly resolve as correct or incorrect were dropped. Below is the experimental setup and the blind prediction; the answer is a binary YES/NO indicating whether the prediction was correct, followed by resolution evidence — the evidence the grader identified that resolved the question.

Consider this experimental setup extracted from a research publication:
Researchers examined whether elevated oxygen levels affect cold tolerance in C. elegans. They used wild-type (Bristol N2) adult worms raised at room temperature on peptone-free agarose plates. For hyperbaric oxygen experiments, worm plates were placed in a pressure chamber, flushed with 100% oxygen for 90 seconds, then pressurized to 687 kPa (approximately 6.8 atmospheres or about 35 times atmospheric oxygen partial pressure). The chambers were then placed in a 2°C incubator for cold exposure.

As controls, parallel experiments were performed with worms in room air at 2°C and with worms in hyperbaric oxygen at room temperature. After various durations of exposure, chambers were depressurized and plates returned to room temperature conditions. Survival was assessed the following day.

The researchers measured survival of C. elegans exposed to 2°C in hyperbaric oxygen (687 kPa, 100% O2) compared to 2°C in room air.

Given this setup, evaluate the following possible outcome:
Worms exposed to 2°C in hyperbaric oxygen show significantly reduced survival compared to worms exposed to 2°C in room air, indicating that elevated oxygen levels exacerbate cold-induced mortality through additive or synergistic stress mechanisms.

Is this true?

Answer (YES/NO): YES